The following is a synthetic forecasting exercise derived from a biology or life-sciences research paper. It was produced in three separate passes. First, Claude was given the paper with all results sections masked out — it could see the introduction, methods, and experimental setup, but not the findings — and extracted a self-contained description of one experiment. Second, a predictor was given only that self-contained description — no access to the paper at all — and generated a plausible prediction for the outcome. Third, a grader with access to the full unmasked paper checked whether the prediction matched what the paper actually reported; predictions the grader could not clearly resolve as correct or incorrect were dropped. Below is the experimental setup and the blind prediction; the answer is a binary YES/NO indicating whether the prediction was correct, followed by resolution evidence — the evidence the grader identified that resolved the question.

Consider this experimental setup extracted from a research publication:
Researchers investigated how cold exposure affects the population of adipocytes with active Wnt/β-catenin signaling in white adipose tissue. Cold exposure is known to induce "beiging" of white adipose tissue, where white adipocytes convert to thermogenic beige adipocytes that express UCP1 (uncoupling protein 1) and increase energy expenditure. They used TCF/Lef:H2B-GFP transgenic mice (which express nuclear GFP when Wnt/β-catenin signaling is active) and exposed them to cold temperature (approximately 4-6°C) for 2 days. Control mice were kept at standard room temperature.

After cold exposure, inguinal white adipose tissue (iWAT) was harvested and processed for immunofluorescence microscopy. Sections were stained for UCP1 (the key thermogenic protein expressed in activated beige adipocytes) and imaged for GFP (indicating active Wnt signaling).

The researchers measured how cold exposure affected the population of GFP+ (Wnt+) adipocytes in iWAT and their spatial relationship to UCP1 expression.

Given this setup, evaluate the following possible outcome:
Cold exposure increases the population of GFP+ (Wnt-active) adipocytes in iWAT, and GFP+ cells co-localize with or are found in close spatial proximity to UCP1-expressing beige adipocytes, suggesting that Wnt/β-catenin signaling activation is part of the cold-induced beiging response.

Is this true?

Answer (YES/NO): NO